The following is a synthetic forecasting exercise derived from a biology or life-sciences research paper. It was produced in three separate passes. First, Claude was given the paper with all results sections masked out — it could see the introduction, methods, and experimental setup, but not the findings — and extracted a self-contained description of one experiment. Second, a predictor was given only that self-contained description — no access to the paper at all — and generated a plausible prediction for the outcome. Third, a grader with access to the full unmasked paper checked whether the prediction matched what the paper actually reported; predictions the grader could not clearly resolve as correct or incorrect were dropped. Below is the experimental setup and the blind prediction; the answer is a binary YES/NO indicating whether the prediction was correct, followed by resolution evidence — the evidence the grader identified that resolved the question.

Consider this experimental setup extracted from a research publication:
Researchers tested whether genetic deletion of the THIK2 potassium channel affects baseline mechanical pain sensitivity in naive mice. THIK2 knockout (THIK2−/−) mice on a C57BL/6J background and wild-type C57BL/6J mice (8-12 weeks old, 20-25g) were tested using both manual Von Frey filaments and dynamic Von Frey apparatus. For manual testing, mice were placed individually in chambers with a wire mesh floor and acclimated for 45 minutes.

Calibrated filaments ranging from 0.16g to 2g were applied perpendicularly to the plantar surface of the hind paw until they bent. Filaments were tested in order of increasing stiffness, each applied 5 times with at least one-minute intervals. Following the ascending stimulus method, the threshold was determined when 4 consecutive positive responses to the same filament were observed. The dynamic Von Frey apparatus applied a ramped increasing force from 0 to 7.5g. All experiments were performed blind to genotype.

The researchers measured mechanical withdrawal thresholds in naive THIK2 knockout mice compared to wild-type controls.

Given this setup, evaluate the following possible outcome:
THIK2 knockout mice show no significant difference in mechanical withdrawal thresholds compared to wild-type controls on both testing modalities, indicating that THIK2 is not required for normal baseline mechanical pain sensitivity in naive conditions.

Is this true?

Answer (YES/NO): YES